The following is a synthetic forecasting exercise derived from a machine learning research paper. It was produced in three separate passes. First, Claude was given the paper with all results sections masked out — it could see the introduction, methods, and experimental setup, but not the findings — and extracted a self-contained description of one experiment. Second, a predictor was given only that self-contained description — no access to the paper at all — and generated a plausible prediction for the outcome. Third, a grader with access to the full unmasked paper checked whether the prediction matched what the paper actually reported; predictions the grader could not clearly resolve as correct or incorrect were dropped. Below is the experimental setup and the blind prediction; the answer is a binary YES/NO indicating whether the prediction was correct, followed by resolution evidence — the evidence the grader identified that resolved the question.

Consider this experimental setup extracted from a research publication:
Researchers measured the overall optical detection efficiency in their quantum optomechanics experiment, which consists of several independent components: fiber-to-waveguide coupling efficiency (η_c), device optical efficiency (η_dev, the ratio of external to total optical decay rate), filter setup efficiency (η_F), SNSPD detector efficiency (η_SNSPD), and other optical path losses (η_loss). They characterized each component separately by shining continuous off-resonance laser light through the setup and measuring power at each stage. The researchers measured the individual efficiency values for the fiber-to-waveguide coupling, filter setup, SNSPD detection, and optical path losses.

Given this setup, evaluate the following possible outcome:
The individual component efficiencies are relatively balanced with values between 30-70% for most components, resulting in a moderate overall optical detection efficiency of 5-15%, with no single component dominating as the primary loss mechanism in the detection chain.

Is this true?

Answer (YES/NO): NO